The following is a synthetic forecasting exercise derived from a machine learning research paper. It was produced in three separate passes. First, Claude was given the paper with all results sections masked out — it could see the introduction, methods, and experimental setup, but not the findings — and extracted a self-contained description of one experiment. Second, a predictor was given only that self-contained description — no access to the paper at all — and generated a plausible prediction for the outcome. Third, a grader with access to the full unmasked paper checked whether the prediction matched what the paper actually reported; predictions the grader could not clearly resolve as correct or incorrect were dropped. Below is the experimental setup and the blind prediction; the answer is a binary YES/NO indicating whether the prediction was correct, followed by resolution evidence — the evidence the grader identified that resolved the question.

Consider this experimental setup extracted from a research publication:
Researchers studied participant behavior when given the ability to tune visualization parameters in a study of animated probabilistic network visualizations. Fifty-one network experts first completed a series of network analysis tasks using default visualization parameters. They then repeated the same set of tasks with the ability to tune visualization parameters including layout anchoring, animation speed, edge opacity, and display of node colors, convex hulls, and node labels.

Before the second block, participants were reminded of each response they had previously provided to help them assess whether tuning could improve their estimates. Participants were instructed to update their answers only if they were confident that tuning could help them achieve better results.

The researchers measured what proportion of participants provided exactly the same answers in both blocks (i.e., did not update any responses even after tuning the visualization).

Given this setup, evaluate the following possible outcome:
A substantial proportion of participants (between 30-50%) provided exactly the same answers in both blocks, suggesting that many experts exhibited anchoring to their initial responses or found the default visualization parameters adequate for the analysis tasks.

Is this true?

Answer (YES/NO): NO